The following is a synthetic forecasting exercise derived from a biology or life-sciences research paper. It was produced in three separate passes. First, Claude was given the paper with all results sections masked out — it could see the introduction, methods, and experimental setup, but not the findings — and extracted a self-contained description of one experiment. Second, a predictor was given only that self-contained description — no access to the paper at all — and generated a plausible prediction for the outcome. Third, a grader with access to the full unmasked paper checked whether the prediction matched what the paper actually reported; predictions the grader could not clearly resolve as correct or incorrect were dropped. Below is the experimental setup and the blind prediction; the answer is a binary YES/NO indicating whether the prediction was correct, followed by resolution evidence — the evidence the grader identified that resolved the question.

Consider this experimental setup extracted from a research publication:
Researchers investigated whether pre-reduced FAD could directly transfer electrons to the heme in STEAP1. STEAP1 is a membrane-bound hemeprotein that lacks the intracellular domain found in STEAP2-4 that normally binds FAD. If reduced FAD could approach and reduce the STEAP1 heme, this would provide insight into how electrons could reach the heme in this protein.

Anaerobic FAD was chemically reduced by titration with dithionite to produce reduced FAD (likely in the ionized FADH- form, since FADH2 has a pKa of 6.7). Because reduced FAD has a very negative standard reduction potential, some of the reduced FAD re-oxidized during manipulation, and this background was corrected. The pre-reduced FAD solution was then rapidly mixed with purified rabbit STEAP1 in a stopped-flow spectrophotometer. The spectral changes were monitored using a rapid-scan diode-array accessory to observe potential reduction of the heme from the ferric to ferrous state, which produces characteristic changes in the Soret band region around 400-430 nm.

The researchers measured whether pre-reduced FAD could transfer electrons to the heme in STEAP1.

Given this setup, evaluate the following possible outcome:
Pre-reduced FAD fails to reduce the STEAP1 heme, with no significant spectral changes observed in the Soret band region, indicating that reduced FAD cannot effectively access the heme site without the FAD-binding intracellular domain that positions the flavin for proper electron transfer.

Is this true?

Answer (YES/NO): NO